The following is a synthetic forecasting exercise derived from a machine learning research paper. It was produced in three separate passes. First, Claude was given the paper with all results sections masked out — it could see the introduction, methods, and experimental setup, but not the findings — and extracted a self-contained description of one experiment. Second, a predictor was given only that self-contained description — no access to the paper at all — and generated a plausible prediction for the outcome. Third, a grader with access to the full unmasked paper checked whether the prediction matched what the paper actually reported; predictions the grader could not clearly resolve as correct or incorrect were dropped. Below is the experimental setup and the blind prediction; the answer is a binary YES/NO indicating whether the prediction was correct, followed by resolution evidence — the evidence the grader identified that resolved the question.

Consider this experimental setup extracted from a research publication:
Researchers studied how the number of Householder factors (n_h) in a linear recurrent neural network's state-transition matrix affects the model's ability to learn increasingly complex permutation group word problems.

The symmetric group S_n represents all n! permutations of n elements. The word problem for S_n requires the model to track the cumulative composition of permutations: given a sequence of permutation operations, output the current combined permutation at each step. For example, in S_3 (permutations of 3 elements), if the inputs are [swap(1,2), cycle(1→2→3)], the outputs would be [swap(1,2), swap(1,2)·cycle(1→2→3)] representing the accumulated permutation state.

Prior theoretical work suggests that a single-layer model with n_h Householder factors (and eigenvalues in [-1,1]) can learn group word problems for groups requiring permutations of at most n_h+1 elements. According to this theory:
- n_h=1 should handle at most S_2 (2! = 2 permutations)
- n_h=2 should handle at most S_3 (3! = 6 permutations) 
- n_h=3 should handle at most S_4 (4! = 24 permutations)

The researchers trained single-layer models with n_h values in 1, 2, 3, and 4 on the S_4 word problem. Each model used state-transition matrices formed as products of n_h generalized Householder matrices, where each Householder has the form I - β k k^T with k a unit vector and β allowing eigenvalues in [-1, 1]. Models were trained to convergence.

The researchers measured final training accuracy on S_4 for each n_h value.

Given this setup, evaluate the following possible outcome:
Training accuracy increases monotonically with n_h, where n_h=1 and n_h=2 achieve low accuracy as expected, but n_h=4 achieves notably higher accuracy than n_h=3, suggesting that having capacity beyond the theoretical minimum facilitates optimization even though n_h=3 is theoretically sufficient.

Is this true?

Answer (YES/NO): NO